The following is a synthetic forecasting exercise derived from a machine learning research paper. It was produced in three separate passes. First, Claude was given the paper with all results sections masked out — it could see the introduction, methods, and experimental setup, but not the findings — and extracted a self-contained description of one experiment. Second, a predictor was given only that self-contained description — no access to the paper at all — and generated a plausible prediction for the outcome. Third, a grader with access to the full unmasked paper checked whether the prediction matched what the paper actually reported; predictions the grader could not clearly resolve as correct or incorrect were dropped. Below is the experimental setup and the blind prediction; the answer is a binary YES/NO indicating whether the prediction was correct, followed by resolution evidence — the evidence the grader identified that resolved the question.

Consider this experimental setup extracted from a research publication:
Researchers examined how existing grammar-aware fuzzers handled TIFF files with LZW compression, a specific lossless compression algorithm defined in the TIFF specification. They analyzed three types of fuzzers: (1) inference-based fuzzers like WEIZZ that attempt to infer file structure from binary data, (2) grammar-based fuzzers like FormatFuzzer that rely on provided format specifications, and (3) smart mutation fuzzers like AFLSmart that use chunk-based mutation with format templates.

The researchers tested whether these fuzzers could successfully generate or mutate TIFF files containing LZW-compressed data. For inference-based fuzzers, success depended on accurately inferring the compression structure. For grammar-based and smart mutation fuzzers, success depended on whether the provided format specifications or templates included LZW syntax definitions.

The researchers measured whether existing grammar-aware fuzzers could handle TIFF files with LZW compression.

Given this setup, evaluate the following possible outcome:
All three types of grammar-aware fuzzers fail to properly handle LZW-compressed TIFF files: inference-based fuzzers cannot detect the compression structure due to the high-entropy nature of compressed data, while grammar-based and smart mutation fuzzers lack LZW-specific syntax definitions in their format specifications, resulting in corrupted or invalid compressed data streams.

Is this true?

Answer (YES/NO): YES